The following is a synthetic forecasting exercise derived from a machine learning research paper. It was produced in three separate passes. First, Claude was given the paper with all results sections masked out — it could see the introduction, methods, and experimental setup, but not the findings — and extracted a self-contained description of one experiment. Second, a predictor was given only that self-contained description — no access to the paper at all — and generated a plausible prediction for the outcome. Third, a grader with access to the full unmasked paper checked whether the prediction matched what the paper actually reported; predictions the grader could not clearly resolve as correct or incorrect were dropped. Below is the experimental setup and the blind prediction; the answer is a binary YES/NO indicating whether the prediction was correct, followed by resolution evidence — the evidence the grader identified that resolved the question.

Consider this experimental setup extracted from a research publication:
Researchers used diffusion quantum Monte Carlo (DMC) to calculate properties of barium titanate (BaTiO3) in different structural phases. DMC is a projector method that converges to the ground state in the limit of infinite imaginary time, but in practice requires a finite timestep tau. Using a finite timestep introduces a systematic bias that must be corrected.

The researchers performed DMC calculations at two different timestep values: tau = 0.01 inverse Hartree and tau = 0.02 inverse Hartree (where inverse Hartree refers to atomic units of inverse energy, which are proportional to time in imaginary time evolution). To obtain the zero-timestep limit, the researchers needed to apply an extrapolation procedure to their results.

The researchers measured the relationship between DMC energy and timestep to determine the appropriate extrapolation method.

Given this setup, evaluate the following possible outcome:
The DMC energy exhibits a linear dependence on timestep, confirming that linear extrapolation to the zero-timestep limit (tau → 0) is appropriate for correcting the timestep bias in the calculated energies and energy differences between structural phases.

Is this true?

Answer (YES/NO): YES